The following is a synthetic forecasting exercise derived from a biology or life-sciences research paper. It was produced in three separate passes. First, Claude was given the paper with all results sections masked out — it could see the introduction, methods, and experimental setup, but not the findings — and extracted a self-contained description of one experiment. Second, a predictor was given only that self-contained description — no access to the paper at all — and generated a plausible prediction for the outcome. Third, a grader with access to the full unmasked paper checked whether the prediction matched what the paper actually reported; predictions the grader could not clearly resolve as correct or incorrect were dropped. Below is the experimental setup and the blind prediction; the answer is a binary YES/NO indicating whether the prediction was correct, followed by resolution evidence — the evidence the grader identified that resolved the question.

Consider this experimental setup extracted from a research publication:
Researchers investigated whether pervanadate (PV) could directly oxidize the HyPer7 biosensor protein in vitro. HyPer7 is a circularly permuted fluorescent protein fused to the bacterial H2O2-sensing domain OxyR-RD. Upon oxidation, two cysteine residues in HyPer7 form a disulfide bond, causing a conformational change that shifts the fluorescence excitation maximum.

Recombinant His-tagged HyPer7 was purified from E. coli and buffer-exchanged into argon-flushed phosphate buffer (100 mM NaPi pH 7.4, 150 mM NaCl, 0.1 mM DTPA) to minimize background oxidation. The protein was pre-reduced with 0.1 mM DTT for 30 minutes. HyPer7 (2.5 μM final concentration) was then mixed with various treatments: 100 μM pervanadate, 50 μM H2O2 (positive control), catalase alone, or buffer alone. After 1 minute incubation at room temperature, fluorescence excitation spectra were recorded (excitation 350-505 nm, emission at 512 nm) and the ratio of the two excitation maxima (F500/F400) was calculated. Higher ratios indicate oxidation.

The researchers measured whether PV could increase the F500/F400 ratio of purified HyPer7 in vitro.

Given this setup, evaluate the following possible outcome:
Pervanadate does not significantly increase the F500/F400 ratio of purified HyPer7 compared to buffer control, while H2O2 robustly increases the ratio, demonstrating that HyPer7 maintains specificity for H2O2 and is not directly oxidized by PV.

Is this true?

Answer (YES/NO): NO